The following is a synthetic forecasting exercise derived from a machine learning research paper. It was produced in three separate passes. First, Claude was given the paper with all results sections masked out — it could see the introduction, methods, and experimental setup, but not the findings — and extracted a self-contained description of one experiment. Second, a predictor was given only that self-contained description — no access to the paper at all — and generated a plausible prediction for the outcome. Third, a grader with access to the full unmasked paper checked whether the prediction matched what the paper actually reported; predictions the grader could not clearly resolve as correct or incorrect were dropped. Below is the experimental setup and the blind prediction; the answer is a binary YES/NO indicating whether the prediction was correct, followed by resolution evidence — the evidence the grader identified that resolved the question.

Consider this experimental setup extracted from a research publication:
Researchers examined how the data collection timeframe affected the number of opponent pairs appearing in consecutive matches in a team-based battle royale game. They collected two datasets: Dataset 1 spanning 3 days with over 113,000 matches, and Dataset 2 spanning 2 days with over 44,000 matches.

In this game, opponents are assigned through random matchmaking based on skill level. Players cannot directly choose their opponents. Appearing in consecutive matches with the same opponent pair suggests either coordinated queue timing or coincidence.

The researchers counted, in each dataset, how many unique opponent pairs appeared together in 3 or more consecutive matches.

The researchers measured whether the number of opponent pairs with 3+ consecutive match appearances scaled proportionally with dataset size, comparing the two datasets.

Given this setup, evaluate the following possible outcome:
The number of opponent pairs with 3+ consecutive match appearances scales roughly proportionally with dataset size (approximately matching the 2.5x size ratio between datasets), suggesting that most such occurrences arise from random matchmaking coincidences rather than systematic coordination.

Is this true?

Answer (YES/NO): NO